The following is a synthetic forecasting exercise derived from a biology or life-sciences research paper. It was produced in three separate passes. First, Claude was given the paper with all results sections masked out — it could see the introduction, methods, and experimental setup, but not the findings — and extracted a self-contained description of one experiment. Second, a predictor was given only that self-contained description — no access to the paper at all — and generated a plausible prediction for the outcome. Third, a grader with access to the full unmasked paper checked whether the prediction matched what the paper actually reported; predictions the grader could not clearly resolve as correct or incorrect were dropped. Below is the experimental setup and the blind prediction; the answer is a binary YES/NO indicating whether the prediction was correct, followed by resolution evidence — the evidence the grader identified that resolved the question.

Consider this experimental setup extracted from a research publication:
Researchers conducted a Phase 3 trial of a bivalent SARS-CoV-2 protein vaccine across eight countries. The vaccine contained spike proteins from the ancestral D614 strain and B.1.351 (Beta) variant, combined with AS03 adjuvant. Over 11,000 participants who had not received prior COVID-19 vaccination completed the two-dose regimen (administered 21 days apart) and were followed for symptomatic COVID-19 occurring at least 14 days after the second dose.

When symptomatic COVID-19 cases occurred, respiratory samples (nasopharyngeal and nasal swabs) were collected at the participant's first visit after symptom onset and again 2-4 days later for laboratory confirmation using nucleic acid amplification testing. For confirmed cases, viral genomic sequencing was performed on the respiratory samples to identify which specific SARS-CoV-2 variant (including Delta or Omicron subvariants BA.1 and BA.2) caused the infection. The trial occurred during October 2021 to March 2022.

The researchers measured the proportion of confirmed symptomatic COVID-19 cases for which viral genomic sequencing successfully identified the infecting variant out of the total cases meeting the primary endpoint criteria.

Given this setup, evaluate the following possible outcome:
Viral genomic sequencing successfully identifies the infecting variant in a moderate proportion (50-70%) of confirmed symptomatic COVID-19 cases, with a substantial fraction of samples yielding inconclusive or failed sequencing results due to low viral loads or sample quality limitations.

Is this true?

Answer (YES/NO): YES